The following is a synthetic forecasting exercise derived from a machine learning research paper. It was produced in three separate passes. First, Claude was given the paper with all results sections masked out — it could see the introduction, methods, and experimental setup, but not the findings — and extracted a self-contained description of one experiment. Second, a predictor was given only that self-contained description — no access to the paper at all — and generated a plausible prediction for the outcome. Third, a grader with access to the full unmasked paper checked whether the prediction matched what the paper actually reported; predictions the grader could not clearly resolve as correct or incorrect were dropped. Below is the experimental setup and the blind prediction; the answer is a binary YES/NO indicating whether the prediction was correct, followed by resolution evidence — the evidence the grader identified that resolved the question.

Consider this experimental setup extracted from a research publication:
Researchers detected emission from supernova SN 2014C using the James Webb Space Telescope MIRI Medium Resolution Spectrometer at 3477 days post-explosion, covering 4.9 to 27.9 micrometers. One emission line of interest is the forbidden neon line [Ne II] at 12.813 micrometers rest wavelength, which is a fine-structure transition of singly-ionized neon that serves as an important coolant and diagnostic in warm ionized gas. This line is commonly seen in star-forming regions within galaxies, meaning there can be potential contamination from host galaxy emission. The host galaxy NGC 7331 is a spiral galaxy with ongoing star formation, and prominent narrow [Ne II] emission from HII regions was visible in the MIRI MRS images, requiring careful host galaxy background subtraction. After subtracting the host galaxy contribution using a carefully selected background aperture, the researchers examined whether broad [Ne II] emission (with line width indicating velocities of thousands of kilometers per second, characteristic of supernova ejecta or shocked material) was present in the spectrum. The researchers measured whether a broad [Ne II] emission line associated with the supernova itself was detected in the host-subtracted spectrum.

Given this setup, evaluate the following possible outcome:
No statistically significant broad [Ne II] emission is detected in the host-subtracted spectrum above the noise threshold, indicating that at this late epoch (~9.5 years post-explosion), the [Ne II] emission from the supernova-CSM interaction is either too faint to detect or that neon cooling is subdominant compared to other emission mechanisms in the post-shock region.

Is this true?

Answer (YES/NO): NO